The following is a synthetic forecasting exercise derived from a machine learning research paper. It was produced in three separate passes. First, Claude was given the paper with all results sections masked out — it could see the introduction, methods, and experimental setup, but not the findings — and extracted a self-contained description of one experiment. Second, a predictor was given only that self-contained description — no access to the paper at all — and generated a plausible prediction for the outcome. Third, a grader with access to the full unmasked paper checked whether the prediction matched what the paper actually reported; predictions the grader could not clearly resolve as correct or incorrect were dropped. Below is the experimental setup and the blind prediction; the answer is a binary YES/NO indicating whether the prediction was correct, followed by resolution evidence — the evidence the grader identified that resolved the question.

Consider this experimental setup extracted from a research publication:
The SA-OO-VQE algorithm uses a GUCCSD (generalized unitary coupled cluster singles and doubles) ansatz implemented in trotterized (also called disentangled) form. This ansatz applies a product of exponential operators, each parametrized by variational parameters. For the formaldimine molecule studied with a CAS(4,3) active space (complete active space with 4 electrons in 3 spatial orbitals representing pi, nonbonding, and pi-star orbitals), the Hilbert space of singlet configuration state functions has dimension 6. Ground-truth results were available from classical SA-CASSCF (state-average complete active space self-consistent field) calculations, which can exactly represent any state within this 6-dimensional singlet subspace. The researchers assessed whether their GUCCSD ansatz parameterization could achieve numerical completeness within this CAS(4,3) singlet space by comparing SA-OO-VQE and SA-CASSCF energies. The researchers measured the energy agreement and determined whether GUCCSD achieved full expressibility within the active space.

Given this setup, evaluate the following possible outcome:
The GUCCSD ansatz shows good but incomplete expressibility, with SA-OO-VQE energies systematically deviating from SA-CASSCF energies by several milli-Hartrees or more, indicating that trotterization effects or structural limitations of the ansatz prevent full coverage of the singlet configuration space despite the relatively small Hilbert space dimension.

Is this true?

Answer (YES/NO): NO